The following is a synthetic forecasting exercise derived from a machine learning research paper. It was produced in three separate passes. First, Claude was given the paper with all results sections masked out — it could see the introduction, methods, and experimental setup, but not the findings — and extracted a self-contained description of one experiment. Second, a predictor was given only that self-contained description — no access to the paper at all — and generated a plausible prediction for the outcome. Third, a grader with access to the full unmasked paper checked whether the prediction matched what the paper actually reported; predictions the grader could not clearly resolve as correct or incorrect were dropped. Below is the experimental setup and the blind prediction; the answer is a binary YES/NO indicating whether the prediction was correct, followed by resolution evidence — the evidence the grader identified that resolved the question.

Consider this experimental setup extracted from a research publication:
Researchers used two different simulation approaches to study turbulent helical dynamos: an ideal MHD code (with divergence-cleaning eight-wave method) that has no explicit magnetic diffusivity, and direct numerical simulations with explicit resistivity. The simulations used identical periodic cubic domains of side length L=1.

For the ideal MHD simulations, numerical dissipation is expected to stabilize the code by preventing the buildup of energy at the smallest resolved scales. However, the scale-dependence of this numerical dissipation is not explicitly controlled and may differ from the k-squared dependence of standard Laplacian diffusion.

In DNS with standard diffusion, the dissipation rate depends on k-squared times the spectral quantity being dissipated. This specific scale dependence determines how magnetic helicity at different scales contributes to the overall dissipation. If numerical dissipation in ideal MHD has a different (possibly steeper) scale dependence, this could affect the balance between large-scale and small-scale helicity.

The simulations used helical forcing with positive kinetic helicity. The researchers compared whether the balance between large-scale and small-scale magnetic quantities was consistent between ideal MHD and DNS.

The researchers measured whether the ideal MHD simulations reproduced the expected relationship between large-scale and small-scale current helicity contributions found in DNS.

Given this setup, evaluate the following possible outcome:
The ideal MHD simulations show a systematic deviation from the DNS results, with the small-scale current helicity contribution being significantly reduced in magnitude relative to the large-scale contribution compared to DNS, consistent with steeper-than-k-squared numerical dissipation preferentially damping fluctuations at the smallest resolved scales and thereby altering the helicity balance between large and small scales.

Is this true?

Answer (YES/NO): NO